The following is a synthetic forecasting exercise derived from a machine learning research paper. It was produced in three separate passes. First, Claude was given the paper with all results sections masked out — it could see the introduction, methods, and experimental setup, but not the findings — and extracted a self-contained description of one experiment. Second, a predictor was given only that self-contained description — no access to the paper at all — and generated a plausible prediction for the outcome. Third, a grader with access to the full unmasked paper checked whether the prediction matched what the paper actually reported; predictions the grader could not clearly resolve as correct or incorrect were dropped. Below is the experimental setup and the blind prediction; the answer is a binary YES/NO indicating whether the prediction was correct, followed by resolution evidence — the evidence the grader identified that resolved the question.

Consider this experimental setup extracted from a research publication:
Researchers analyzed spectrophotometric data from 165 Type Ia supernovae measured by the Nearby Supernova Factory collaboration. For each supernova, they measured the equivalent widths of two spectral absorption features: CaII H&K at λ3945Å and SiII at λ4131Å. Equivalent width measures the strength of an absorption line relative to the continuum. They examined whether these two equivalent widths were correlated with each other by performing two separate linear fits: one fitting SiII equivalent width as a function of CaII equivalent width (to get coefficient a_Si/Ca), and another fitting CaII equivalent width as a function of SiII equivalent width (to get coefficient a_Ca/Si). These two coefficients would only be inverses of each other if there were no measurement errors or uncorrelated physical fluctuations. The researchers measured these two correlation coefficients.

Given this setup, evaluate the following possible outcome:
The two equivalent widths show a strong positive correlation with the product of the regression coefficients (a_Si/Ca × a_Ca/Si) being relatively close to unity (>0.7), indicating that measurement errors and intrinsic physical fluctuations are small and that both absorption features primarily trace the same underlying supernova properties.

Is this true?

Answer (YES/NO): NO